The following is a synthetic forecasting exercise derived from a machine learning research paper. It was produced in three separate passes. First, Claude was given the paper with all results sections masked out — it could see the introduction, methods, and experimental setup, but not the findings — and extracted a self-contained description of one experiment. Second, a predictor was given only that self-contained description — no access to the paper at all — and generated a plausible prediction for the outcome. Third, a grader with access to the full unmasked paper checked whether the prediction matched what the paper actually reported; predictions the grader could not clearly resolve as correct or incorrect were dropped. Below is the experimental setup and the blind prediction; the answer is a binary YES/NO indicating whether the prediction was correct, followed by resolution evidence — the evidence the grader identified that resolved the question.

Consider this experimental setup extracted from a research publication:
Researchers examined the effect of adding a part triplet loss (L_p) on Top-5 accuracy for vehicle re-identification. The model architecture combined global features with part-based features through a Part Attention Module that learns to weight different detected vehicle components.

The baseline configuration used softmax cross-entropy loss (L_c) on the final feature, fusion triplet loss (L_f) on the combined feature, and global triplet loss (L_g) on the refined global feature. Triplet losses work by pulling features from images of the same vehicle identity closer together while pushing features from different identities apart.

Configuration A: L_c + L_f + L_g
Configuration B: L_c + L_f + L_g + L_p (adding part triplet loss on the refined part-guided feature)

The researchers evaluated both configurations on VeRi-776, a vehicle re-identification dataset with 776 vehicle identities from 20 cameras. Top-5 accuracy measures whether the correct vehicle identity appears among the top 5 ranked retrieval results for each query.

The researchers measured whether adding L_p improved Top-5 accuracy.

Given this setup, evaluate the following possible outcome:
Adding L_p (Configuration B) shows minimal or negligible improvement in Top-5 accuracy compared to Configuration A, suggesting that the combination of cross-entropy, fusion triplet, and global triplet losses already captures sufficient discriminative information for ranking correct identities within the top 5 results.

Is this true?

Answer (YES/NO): NO